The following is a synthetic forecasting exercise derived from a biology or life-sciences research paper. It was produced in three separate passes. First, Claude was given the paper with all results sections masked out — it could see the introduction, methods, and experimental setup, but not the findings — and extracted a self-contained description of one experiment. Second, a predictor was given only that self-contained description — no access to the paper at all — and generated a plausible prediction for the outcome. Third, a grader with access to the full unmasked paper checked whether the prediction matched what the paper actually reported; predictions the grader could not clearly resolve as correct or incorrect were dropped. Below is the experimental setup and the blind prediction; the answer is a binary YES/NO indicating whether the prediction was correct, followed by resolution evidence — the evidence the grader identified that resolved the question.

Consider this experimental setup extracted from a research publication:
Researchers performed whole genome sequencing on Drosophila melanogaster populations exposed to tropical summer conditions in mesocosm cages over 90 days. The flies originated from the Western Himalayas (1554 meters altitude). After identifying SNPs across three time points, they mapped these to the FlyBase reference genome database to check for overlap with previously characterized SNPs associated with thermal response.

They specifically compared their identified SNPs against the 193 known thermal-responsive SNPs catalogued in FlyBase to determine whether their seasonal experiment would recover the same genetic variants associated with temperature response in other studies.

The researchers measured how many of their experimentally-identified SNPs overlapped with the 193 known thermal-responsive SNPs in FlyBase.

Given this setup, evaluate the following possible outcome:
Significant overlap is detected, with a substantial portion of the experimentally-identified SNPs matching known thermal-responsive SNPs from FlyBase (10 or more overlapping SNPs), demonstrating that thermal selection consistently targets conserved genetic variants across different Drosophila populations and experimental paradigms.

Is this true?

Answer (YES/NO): NO